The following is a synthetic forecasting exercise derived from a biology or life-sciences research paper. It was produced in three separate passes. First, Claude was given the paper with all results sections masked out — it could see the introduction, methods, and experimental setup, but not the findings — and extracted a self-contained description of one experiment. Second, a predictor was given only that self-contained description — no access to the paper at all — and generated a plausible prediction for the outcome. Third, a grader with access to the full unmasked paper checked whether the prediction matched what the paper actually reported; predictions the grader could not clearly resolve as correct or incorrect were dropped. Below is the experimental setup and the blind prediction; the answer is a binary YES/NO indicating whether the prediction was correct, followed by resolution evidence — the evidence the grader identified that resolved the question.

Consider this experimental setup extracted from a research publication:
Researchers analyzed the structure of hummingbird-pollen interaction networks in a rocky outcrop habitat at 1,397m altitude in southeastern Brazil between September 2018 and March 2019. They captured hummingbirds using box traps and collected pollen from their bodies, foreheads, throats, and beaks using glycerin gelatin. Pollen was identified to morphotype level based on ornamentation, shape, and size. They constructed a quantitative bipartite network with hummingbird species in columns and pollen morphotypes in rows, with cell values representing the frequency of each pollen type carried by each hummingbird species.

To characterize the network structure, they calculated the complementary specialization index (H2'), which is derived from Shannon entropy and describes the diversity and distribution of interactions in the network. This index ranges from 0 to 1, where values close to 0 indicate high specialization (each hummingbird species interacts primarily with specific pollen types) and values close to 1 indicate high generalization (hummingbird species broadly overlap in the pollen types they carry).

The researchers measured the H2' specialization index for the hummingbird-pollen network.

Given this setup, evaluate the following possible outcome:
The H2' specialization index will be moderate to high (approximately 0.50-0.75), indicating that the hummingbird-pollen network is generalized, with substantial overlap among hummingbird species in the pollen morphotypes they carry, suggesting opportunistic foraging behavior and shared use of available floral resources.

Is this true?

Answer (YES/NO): YES